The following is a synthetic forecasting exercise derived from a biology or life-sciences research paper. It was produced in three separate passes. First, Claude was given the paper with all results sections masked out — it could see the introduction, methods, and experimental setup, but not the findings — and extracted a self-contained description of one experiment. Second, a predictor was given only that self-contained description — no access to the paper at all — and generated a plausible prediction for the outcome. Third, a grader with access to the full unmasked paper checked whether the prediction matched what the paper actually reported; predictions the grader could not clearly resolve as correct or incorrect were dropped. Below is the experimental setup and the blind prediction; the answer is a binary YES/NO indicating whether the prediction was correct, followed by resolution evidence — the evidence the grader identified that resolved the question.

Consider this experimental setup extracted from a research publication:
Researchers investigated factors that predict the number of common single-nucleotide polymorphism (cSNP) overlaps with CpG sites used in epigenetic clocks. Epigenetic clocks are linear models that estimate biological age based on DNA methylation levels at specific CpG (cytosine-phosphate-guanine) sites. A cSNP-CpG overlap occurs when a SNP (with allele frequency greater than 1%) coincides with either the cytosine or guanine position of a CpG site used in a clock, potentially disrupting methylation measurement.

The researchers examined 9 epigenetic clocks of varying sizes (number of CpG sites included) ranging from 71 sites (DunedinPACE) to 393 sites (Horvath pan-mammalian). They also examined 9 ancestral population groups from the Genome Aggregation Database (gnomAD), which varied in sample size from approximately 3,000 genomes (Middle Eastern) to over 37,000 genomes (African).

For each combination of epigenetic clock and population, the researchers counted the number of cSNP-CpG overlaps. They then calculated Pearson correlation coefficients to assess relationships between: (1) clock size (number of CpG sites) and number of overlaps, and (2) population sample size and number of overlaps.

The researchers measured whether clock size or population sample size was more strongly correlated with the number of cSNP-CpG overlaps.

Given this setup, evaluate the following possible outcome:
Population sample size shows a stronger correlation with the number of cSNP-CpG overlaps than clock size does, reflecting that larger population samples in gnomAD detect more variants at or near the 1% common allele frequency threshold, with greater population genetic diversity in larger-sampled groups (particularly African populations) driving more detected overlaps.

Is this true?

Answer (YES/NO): NO